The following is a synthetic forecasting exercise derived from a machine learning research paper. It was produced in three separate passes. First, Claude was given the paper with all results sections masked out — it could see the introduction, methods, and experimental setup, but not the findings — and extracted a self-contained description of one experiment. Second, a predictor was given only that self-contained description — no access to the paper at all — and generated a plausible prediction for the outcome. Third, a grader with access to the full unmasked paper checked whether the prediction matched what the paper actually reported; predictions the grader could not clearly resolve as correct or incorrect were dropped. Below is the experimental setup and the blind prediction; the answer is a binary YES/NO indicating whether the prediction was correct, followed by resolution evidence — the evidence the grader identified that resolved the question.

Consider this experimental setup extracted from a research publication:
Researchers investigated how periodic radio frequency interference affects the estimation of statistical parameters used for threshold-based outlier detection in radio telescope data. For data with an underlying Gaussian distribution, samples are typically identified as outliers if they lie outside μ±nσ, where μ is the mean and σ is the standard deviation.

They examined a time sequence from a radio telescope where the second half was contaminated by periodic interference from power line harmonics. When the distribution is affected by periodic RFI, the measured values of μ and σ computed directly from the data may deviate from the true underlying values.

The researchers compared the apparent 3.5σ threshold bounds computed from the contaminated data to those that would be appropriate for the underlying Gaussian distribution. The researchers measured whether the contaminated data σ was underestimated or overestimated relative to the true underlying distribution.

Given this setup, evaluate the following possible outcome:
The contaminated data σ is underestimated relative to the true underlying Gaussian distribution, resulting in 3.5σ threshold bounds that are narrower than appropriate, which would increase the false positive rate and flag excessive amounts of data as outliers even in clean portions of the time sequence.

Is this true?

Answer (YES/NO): NO